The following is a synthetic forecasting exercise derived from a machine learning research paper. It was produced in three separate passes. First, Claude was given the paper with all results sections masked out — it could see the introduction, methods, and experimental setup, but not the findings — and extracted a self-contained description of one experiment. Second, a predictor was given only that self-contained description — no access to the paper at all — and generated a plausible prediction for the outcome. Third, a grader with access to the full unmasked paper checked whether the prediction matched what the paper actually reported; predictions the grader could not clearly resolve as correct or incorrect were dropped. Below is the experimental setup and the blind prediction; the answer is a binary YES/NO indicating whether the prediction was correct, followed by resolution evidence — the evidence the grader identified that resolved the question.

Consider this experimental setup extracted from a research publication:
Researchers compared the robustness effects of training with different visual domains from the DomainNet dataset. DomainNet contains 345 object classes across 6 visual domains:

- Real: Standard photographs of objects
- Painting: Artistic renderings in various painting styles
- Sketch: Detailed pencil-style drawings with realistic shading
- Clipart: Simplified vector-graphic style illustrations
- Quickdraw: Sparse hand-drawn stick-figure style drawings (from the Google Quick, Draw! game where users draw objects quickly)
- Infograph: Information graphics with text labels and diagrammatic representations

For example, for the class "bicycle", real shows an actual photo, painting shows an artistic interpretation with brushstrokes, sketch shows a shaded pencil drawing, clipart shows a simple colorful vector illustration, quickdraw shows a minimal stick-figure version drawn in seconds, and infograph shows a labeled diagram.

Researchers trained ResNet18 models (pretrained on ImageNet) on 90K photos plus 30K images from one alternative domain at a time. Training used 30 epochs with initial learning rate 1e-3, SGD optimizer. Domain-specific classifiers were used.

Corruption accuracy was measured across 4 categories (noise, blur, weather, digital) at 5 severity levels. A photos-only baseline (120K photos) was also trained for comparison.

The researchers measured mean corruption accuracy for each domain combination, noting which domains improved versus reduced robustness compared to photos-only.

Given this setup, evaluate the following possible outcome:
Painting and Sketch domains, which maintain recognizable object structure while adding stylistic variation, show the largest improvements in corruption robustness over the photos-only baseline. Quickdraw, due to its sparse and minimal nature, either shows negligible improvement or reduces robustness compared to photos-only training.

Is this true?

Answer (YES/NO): YES